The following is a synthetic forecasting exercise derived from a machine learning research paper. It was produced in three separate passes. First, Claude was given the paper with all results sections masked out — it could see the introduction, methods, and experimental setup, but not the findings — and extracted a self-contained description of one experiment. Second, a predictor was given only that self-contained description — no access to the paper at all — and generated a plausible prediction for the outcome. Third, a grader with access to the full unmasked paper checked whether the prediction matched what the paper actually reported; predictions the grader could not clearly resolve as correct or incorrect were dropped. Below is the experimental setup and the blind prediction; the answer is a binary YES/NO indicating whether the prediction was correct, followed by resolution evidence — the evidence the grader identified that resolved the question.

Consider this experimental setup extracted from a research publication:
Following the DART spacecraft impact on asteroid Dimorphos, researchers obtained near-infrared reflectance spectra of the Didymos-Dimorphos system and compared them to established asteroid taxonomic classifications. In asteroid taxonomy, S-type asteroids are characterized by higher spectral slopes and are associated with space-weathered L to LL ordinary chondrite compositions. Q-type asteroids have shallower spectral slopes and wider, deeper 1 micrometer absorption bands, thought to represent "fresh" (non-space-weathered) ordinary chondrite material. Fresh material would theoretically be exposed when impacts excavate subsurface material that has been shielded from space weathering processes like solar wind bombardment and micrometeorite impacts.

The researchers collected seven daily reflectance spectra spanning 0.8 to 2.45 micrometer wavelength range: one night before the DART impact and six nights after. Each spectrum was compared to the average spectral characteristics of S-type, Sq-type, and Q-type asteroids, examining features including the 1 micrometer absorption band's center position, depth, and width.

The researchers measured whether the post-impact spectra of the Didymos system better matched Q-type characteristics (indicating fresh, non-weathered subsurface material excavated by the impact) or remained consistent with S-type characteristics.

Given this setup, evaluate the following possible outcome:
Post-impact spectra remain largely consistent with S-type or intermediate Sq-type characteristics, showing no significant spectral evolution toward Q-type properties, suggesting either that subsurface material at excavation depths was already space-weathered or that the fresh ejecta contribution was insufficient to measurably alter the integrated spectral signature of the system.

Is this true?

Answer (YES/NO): YES